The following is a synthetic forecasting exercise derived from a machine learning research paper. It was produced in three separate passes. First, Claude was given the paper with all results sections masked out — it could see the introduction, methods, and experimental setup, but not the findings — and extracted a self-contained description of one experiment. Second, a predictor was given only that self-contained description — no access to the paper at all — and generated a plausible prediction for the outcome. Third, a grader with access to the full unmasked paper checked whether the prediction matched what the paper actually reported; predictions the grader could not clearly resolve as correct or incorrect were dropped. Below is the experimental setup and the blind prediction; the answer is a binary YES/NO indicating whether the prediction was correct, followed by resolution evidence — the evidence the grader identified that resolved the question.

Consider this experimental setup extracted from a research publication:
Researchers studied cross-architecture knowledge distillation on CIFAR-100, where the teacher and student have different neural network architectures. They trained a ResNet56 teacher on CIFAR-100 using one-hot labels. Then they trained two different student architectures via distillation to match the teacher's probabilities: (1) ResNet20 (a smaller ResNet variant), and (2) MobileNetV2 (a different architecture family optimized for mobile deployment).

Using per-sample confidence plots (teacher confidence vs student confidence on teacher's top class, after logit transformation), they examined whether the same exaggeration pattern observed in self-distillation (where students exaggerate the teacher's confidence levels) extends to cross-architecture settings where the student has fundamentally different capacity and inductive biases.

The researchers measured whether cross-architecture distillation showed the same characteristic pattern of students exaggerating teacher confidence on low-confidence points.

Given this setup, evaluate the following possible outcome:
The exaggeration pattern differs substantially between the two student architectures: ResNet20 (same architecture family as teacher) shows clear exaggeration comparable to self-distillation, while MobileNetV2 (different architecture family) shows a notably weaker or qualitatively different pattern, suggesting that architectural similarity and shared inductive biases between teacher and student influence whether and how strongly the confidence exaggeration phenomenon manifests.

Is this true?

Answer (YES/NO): YES